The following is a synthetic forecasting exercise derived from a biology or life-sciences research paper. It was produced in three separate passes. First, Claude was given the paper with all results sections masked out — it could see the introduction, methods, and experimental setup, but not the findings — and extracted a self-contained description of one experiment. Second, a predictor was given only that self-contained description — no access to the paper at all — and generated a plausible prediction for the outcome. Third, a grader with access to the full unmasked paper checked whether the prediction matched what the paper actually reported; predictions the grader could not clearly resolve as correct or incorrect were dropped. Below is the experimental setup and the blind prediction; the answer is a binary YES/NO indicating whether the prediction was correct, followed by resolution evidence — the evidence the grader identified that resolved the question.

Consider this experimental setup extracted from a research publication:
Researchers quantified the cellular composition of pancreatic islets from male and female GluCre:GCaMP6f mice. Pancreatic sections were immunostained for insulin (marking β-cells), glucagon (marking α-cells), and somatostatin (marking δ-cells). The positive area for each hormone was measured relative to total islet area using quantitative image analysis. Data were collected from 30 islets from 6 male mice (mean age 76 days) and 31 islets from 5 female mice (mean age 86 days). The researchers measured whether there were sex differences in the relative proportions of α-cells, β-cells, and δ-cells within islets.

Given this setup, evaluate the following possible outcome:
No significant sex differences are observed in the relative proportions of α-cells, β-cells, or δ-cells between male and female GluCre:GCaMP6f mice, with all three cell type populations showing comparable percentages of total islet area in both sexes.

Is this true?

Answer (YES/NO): NO